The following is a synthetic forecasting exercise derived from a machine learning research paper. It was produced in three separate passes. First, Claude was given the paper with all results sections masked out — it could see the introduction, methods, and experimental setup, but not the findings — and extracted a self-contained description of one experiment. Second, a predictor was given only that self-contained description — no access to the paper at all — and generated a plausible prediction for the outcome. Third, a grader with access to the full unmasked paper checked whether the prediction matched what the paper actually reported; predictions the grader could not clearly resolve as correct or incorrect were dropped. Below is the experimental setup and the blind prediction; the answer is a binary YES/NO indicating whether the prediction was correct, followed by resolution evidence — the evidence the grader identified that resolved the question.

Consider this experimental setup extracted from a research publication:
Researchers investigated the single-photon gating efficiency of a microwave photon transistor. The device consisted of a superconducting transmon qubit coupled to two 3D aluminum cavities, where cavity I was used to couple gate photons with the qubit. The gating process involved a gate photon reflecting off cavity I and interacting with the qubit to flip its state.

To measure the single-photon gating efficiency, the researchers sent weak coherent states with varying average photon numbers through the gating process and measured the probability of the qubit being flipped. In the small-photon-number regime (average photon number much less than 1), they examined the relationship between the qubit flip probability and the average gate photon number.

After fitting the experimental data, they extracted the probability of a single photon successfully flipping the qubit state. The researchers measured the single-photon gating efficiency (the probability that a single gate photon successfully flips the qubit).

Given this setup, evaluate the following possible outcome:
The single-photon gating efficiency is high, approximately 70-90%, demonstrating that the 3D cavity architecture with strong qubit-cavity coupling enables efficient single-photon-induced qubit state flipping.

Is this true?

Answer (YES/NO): YES